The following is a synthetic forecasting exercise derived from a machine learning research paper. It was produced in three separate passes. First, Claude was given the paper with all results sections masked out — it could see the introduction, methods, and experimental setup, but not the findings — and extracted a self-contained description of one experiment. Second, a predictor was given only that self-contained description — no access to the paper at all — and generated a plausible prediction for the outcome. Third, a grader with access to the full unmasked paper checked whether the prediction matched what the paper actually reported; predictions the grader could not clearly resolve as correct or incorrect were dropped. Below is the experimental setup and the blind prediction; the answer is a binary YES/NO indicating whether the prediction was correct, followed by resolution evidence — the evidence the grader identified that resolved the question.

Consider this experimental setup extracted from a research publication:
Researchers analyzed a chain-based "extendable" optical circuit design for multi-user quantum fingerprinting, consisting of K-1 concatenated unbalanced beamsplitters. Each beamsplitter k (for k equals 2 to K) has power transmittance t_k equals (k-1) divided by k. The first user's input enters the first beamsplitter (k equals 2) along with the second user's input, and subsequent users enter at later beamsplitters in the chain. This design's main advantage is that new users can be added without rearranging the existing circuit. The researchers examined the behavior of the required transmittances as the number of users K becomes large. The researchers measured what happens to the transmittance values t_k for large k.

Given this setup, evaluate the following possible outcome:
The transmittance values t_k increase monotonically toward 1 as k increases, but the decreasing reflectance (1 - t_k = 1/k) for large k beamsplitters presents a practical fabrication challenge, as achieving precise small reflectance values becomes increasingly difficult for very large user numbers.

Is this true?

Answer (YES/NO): YES